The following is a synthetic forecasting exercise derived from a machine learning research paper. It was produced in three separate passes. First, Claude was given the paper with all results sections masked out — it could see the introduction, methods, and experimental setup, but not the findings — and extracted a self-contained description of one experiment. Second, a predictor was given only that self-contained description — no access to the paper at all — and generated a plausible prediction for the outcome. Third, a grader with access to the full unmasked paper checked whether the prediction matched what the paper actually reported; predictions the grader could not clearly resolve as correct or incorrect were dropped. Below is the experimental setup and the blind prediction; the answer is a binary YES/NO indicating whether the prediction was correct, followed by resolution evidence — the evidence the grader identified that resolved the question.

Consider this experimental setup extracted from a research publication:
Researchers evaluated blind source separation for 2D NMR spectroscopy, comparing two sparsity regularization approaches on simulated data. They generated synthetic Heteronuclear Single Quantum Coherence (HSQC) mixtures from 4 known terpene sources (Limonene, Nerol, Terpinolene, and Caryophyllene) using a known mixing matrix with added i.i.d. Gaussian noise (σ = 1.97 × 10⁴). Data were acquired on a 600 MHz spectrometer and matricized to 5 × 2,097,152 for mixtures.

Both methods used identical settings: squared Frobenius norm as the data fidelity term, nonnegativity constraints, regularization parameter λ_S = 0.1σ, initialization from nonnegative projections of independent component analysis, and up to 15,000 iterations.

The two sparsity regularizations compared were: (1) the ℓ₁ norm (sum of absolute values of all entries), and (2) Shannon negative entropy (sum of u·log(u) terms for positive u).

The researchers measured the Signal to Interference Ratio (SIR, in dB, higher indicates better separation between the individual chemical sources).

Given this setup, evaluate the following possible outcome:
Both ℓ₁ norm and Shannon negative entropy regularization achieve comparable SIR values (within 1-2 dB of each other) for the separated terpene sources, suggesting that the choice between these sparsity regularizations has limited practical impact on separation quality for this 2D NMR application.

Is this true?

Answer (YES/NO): NO